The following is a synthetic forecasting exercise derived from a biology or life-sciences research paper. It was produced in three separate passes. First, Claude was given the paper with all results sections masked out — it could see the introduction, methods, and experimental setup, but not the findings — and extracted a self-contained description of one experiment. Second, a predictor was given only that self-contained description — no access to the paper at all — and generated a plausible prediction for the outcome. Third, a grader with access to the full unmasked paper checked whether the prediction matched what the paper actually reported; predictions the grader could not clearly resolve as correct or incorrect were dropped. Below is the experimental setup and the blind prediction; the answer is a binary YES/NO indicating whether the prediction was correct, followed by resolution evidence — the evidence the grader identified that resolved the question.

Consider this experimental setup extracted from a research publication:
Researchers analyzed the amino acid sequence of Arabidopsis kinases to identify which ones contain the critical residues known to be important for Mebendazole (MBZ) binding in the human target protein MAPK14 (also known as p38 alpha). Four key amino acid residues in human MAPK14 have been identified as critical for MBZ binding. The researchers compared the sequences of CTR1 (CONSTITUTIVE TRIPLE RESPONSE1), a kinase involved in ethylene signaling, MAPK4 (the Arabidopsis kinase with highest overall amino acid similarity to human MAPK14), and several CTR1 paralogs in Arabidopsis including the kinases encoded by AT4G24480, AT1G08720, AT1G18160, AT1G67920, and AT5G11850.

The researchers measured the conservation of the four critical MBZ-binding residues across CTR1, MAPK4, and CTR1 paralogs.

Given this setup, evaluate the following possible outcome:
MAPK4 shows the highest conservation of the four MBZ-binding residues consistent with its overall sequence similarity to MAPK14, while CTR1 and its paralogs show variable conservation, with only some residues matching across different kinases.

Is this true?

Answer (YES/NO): NO